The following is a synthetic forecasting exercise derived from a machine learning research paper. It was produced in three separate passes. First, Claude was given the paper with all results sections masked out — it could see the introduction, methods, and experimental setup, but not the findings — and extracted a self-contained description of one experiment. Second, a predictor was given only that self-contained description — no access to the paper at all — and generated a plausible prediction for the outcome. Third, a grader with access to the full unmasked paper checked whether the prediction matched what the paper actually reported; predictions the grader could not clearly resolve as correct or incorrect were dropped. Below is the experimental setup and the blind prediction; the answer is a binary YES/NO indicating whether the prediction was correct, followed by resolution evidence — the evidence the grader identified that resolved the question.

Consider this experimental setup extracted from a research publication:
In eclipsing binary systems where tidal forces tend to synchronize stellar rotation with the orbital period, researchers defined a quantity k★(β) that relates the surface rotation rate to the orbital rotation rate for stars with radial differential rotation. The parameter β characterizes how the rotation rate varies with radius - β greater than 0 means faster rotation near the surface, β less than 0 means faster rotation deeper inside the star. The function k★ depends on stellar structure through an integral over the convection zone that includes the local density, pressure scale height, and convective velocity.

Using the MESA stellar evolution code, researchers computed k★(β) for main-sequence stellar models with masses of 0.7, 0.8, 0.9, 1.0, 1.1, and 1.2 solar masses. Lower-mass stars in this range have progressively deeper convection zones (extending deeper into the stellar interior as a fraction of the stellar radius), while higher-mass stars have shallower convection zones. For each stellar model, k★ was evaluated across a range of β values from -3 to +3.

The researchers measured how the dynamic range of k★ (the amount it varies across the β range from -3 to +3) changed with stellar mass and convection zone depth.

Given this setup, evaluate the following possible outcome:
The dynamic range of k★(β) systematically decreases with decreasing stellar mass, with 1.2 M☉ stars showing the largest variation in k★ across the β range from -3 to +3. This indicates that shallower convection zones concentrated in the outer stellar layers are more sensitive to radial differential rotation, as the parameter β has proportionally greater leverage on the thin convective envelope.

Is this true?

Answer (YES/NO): NO